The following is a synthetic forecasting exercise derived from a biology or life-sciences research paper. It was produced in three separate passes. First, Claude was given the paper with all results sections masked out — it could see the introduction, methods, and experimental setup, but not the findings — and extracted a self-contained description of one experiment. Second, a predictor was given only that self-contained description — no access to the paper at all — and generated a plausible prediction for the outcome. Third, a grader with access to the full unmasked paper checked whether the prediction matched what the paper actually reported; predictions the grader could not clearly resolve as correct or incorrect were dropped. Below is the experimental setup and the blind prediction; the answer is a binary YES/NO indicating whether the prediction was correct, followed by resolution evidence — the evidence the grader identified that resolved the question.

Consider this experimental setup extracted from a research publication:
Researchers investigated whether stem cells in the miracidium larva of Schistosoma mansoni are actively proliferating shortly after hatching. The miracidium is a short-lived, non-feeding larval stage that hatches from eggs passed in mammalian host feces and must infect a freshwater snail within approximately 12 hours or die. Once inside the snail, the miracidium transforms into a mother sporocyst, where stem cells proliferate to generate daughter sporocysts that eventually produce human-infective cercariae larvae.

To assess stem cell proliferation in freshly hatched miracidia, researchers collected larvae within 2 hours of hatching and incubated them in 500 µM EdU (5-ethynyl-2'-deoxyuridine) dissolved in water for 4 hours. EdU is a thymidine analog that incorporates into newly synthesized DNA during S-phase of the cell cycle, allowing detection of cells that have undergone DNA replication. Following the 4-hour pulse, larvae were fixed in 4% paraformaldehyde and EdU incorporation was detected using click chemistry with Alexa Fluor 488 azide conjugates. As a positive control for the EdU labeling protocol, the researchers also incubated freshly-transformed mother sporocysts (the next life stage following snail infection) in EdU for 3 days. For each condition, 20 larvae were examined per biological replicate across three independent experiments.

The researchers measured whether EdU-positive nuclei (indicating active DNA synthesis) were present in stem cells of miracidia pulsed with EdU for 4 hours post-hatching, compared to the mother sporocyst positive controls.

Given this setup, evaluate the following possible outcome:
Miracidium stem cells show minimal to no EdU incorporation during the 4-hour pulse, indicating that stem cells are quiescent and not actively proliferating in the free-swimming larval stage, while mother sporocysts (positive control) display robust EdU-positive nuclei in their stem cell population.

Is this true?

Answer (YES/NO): YES